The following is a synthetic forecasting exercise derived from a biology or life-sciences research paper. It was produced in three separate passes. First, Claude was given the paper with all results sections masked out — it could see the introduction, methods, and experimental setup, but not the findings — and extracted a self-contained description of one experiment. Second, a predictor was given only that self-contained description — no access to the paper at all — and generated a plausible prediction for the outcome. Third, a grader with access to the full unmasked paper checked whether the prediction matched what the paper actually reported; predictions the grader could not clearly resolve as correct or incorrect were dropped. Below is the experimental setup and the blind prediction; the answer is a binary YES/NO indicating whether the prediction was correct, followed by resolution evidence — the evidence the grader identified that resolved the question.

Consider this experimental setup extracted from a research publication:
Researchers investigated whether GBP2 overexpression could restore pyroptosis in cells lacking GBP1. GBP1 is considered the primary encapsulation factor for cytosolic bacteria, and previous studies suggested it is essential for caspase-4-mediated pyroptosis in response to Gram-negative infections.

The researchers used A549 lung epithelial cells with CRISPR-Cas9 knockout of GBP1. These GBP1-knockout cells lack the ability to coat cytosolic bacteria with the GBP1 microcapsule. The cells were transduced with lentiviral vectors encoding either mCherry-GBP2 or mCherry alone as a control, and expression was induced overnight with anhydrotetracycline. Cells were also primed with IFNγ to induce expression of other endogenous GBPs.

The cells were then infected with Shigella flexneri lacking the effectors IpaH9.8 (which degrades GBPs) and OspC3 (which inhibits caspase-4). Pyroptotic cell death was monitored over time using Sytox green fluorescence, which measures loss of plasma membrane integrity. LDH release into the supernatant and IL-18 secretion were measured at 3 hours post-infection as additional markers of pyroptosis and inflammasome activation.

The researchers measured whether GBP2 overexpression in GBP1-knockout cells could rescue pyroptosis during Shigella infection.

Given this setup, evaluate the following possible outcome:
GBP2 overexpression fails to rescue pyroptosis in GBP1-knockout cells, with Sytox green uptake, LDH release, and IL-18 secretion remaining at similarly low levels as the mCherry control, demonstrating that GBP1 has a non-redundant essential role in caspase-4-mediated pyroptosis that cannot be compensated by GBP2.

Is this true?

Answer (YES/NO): NO